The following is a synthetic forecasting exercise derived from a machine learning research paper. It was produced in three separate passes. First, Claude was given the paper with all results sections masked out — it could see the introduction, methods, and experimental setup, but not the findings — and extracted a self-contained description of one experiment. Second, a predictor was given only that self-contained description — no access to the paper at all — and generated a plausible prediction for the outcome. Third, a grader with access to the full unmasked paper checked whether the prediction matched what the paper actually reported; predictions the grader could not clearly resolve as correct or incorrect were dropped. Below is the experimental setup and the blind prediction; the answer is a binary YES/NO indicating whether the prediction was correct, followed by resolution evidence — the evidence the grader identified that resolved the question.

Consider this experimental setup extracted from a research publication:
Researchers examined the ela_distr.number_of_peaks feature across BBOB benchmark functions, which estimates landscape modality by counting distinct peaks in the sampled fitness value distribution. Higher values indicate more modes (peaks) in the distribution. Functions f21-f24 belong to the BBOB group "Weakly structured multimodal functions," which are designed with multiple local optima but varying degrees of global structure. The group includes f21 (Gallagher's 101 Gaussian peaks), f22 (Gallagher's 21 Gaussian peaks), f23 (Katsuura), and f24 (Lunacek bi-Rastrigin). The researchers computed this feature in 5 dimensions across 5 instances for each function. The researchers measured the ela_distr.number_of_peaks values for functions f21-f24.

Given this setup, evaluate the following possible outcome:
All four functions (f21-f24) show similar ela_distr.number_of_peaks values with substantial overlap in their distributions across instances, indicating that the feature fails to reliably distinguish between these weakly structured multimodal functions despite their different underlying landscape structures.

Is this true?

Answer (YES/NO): NO